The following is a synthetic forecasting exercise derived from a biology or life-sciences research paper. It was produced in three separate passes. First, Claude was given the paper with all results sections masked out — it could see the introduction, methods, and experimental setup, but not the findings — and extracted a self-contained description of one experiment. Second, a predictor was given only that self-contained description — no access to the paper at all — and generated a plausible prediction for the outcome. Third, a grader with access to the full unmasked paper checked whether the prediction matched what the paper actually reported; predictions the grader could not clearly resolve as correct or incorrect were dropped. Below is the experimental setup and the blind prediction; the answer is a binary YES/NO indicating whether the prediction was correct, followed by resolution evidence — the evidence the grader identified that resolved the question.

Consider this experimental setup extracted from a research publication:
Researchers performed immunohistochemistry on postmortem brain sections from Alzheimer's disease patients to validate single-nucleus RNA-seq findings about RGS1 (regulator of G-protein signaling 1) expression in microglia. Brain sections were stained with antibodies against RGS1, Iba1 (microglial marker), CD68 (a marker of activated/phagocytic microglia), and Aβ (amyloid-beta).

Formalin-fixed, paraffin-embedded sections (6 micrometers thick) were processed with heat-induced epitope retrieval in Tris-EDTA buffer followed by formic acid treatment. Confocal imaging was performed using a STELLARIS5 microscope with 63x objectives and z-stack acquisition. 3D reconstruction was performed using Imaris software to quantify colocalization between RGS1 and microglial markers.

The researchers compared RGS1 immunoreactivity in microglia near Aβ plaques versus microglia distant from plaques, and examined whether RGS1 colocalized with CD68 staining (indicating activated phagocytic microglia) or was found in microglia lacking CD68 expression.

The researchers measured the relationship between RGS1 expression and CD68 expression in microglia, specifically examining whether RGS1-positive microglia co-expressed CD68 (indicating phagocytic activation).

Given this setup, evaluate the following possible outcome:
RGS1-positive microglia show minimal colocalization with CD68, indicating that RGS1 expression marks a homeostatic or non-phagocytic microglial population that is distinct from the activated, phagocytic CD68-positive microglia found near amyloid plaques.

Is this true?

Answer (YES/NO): NO